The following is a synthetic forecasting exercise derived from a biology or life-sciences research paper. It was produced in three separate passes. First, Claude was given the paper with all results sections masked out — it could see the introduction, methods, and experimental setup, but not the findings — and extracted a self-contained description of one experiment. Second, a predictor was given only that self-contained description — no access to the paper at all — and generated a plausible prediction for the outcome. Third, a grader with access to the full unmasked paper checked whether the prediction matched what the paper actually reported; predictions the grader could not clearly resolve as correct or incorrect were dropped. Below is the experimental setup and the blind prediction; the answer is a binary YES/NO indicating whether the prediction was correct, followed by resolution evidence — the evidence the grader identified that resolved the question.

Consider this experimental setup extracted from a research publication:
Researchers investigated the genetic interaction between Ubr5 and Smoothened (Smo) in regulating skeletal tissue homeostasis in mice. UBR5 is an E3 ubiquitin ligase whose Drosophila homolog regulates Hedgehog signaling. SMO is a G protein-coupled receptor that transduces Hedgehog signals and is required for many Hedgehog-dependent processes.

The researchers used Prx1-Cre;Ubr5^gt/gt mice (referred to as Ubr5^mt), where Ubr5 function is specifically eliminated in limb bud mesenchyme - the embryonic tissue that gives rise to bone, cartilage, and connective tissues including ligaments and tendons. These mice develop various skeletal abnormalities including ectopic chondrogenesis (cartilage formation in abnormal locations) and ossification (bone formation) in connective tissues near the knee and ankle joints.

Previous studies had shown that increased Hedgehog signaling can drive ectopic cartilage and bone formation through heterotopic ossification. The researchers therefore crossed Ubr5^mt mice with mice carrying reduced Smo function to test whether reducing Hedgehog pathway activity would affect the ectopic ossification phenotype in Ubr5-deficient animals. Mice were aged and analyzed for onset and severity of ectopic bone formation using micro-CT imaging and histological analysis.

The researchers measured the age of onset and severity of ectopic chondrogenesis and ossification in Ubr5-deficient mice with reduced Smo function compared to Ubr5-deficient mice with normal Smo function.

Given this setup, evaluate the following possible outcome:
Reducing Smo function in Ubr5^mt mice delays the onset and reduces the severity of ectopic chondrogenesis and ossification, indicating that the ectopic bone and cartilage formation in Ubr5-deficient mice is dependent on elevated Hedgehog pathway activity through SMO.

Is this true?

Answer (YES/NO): NO